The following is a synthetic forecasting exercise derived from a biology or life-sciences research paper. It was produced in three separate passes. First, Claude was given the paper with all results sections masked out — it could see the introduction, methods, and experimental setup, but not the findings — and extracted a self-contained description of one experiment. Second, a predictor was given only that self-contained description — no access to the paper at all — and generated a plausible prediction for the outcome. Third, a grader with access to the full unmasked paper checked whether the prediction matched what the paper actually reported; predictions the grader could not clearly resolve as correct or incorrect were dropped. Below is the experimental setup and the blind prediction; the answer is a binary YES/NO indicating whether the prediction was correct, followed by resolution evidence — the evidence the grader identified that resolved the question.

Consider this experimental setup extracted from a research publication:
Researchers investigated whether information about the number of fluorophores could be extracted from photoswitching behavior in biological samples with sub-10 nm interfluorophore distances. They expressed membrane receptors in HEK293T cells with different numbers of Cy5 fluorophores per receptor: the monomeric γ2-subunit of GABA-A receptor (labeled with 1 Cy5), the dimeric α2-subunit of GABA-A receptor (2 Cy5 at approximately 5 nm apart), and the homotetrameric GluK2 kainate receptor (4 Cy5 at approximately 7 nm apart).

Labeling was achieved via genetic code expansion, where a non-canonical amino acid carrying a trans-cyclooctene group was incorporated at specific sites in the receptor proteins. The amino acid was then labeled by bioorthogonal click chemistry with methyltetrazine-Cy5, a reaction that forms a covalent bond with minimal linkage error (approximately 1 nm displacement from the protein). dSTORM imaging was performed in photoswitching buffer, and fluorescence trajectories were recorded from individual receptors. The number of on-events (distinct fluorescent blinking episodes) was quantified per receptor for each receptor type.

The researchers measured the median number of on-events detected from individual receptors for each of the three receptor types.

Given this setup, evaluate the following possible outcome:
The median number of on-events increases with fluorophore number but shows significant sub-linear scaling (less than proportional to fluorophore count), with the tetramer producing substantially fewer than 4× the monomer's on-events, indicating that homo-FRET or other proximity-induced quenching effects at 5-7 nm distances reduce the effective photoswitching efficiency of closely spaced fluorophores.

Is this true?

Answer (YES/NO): NO